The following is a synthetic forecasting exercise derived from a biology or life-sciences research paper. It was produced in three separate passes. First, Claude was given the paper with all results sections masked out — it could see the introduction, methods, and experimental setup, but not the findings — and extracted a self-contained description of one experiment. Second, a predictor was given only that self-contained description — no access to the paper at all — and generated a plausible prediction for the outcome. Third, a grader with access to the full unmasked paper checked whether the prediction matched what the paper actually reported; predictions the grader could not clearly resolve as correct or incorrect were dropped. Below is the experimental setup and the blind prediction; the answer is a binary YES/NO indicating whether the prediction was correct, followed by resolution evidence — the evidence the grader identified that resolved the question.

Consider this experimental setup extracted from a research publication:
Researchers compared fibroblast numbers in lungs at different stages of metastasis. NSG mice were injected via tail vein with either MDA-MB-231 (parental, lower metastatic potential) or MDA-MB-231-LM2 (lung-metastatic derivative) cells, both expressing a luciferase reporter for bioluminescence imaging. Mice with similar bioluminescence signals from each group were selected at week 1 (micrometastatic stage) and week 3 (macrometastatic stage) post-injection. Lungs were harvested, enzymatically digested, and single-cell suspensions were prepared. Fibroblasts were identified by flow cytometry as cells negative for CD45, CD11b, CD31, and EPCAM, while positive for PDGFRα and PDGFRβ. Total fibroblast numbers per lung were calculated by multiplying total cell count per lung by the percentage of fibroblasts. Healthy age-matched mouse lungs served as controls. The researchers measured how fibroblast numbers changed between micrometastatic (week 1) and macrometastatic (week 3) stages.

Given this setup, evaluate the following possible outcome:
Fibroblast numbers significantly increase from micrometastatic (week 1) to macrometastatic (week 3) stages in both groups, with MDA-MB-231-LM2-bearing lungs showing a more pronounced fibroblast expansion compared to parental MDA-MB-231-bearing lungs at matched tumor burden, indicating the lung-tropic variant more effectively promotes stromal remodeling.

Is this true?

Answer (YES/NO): NO